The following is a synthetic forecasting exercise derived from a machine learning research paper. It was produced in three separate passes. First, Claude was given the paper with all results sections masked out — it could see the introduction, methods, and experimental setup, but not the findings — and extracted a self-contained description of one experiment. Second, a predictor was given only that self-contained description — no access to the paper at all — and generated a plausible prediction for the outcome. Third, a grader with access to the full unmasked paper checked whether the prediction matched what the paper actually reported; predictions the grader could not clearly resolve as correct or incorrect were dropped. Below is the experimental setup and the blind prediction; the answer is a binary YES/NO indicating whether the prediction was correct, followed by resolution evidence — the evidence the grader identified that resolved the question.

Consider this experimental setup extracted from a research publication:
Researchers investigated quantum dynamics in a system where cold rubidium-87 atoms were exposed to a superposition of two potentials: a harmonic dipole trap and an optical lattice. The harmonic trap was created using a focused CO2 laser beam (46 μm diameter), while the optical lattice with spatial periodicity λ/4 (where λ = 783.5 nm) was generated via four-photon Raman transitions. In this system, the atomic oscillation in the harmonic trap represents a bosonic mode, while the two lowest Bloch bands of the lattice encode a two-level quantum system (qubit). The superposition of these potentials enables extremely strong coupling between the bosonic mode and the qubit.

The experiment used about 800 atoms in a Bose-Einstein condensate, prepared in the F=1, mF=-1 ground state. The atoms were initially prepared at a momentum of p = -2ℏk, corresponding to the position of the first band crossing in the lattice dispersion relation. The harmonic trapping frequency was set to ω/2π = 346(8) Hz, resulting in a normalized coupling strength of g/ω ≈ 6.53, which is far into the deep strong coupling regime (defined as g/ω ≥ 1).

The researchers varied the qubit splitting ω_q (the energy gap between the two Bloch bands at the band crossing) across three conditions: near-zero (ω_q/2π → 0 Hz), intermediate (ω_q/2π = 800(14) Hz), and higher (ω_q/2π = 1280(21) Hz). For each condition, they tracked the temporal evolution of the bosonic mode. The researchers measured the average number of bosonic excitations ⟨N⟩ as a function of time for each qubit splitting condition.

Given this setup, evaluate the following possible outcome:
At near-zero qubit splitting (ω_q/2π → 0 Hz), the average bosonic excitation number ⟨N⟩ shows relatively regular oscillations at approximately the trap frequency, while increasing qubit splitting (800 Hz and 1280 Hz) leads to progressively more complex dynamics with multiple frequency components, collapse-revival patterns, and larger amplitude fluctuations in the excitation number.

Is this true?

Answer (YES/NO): NO